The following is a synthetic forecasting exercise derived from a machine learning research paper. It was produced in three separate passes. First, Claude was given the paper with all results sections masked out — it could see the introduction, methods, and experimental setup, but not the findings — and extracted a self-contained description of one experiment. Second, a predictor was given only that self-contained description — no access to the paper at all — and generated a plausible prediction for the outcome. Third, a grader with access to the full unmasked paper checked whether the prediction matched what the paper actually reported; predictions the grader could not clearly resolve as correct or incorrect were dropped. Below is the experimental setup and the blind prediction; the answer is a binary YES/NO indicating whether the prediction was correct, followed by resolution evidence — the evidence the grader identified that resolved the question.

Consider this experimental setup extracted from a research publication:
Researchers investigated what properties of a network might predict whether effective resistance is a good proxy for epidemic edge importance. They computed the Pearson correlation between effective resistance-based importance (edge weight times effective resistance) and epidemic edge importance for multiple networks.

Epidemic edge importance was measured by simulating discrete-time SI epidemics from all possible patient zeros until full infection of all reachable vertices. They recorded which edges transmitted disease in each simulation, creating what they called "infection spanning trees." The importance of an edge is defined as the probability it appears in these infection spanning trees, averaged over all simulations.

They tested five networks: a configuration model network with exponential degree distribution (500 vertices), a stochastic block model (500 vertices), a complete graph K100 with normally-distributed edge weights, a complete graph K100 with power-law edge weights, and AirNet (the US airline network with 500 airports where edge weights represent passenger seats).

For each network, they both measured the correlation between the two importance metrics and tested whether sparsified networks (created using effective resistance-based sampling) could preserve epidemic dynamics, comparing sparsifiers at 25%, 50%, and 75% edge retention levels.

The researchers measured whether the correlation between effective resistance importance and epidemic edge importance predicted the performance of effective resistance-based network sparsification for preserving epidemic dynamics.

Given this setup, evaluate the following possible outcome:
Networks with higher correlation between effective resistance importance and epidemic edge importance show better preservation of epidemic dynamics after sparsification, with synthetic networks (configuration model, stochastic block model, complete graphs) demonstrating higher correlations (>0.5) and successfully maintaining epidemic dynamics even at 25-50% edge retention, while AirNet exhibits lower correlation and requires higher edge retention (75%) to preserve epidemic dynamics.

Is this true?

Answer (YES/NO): NO